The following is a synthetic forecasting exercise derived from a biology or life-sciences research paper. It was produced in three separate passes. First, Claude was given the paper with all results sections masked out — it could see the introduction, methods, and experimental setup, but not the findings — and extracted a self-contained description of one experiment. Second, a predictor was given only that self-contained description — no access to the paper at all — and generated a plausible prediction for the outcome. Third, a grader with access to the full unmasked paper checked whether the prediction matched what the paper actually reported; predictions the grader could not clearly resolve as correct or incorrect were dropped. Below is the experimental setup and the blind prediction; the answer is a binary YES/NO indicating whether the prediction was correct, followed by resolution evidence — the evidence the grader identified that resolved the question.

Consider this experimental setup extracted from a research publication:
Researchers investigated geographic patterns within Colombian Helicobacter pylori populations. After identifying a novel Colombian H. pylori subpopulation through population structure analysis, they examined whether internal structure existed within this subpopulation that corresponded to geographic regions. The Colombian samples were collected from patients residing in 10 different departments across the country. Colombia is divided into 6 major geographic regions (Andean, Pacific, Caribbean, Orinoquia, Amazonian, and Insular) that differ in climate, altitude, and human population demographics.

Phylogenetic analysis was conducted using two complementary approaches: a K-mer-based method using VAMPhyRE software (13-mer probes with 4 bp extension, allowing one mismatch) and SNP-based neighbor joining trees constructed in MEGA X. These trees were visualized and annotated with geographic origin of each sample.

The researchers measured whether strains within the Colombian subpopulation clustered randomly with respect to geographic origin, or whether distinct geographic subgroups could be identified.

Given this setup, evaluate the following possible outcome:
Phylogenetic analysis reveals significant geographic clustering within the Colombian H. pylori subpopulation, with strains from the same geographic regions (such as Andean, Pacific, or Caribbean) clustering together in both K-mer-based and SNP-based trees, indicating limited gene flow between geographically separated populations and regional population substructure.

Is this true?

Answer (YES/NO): YES